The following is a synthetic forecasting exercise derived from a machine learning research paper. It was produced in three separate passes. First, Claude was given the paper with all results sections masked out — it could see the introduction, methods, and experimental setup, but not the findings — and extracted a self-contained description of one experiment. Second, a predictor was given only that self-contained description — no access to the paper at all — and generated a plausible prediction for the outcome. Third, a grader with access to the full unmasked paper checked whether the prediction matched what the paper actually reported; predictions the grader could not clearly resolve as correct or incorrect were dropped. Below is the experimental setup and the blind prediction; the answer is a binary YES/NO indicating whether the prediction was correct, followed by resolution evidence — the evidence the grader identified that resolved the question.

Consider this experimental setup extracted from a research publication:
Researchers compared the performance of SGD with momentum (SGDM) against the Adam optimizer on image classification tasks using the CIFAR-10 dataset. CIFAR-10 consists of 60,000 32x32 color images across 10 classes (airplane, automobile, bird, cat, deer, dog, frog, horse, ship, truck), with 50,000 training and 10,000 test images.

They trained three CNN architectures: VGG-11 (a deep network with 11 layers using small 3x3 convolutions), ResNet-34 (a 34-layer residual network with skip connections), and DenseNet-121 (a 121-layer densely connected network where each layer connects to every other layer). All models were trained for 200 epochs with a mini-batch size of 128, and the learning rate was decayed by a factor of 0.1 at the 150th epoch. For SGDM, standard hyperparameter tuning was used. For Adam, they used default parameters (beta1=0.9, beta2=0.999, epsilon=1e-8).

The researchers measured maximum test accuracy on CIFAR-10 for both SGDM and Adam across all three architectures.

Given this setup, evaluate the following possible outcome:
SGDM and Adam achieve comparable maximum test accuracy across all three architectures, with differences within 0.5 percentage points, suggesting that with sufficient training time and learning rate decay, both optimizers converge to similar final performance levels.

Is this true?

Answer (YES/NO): NO